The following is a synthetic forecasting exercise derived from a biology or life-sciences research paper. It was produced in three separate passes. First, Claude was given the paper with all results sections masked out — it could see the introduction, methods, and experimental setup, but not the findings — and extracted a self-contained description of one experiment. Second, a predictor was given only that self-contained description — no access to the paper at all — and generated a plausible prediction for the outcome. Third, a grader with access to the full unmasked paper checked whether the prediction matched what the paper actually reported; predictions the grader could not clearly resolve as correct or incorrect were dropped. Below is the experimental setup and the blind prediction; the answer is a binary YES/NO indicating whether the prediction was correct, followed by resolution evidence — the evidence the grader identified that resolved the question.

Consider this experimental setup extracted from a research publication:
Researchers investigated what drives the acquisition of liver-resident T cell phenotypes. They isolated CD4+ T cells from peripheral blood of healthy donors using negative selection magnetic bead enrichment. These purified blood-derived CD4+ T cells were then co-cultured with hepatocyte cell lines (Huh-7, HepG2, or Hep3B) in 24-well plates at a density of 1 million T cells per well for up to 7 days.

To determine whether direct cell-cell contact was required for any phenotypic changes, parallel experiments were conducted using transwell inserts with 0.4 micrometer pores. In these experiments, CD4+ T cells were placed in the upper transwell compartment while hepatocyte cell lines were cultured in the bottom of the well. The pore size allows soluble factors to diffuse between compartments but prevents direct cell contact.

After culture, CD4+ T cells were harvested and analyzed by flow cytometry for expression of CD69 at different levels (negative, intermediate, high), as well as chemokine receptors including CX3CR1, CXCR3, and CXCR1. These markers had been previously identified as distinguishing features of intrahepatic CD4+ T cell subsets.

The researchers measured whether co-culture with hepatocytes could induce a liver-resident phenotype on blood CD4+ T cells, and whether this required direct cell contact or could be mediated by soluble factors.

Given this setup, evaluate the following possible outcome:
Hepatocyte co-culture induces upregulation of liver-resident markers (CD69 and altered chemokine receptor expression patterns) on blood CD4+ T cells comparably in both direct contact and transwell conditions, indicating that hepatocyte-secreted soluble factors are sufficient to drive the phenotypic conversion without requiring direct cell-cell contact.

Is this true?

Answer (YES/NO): NO